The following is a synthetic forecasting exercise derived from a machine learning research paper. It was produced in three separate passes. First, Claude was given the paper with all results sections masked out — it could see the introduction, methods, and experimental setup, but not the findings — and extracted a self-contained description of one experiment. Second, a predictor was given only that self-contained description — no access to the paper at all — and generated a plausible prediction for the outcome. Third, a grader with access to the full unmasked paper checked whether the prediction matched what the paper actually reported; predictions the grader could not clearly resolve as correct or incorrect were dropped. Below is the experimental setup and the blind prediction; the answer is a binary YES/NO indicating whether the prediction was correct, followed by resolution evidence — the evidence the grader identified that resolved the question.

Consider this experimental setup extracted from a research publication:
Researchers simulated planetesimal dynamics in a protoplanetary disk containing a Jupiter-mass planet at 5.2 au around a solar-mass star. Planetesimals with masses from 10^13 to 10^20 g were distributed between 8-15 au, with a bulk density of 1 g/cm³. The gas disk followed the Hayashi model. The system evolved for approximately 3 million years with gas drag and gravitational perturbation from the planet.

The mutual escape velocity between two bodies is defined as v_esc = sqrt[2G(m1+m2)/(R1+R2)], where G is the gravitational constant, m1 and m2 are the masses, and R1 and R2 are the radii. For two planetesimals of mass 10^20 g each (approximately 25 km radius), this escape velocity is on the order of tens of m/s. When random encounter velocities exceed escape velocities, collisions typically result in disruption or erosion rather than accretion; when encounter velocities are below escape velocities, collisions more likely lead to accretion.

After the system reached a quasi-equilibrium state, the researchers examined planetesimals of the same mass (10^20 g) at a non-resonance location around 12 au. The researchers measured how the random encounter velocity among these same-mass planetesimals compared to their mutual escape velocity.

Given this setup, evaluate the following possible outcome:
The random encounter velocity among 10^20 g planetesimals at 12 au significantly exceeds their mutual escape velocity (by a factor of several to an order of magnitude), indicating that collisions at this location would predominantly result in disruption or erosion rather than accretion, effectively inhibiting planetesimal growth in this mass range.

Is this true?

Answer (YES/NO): NO